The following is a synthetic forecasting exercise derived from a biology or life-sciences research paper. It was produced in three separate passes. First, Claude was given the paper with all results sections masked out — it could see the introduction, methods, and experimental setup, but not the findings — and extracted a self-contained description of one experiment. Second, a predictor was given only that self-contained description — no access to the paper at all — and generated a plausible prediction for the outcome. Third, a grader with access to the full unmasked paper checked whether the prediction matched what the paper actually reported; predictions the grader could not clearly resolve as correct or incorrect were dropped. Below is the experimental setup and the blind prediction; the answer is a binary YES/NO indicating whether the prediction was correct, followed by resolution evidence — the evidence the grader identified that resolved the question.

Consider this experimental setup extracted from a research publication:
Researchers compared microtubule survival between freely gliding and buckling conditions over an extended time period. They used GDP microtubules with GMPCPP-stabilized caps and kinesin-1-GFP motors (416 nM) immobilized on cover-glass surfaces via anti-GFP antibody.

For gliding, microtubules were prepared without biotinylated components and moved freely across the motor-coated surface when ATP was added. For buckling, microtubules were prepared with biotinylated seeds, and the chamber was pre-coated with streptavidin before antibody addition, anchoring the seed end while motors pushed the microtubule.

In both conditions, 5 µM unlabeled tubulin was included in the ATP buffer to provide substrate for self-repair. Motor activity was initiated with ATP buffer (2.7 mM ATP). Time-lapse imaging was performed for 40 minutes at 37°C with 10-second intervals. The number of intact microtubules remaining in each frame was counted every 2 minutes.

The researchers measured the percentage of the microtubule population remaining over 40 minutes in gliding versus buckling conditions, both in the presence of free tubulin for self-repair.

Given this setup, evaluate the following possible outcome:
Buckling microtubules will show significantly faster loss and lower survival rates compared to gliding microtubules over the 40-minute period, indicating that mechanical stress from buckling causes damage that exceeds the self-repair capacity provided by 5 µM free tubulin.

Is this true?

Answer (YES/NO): YES